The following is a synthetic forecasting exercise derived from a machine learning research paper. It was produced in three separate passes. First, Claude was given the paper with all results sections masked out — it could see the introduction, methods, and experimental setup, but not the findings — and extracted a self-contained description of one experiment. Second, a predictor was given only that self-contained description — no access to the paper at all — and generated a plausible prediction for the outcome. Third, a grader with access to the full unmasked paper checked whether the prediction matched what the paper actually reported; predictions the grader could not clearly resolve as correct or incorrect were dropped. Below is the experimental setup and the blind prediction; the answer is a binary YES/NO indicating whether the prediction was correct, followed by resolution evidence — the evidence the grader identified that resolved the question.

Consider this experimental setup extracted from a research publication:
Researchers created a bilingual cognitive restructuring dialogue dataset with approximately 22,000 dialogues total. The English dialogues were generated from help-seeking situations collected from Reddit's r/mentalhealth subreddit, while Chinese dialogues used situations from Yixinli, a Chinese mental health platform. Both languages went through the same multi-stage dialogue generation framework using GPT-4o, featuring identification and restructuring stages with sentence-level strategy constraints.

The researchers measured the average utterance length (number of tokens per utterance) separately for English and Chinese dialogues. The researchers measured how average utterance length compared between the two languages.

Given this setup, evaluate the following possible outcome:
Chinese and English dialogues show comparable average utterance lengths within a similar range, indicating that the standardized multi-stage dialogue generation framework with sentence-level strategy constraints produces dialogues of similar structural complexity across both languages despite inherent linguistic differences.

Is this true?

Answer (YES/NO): NO